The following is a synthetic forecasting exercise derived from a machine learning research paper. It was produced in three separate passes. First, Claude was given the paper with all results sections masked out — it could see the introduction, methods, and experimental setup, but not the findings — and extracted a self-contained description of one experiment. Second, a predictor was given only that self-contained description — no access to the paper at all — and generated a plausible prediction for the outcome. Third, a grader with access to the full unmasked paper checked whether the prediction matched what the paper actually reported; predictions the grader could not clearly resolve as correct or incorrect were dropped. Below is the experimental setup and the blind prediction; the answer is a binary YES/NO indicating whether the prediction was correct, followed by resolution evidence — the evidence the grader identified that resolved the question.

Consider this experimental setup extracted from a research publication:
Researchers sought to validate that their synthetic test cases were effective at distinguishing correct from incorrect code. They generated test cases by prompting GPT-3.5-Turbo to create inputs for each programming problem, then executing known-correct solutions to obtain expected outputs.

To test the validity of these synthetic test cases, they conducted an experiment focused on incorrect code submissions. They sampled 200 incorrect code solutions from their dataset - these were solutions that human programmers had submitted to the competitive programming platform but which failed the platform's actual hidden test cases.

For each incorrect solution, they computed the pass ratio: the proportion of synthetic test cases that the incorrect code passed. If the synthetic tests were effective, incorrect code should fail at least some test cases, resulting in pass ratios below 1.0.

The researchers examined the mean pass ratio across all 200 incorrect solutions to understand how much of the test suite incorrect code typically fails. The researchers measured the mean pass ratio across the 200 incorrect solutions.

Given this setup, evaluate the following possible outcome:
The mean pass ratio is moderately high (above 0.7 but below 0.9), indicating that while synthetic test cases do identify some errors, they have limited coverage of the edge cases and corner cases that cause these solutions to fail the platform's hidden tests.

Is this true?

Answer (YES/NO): NO